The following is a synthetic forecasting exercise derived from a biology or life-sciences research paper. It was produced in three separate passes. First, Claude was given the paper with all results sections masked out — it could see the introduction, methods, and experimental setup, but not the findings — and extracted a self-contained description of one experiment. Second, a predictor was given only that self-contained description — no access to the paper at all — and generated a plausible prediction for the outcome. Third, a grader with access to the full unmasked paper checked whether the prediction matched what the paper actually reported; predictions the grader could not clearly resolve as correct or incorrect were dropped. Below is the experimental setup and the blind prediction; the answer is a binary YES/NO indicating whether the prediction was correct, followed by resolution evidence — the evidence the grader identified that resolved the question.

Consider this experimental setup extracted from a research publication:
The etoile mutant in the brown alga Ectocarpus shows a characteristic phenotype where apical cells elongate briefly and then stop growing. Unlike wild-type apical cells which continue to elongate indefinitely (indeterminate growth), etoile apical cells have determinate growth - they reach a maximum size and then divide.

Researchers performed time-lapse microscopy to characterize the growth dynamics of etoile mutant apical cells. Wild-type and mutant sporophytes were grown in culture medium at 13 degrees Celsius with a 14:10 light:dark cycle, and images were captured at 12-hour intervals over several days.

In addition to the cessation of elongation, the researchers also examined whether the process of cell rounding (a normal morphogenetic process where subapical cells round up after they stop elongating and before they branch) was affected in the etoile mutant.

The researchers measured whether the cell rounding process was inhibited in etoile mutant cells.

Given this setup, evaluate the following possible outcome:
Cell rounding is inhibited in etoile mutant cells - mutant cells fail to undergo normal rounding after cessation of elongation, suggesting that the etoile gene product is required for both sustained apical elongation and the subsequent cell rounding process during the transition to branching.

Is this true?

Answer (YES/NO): NO